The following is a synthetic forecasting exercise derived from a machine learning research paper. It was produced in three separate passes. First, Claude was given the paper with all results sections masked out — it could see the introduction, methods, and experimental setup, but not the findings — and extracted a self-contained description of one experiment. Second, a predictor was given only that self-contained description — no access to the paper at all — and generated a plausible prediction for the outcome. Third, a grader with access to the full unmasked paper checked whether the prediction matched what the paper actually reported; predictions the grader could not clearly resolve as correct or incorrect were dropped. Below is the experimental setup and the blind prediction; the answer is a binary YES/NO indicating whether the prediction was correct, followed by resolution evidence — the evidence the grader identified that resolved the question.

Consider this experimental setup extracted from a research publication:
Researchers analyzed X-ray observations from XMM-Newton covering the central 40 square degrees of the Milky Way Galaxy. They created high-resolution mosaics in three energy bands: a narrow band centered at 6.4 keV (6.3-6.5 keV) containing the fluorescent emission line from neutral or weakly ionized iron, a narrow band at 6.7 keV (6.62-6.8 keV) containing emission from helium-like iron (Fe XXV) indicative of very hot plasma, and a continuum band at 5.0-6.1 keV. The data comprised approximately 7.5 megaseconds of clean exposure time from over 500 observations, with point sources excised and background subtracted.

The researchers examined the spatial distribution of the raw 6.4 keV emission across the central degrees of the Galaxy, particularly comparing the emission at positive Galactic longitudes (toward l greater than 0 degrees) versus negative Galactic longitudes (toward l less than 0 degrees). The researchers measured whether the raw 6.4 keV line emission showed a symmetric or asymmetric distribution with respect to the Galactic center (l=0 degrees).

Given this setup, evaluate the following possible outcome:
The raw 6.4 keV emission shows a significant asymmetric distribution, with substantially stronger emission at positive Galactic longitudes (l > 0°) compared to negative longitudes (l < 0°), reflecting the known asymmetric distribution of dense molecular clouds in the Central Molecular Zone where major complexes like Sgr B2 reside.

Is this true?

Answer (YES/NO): YES